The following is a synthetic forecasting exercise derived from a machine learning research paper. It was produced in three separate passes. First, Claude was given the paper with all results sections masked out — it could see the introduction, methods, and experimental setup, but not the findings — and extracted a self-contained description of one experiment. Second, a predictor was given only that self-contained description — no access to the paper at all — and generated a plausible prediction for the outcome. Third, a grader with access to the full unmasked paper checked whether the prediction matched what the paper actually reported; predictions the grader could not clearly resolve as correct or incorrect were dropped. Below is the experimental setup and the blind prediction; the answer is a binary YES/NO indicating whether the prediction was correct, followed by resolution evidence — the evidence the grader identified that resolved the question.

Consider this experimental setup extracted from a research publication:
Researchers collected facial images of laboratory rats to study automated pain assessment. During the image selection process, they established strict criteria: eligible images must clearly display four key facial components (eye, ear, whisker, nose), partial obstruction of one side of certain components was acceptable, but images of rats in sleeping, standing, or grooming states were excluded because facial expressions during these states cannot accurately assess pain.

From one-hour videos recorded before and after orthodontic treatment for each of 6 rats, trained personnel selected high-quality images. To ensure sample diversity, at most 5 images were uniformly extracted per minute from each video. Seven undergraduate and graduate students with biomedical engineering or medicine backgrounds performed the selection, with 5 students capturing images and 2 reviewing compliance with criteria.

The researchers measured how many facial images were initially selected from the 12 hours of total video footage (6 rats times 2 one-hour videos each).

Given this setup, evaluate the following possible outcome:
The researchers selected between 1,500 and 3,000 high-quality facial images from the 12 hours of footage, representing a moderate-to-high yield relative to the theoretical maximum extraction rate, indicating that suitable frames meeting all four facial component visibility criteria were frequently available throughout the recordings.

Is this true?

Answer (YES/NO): NO